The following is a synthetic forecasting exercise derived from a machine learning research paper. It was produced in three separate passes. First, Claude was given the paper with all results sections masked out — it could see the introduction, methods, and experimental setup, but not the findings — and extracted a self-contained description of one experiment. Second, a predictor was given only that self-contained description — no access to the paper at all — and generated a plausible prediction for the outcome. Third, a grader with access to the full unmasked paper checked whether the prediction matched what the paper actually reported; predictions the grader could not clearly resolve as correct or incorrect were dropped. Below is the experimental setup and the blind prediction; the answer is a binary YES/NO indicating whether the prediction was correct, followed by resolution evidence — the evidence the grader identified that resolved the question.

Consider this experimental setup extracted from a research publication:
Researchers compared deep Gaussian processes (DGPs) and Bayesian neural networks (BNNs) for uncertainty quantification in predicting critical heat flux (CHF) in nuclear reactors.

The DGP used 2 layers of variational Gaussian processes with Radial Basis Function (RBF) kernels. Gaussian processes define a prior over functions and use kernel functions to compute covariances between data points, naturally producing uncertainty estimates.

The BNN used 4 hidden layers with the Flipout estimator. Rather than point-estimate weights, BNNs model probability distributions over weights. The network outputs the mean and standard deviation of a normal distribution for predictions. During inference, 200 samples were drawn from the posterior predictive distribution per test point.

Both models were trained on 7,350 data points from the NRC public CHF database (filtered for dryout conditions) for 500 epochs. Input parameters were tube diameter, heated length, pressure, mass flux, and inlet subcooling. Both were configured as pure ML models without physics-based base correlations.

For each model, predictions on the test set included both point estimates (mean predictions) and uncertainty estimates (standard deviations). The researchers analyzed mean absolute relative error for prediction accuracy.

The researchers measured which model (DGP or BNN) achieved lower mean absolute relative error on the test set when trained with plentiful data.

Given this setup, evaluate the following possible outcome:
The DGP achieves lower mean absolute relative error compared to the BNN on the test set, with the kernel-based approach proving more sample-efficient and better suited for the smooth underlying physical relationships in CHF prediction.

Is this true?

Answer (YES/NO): NO